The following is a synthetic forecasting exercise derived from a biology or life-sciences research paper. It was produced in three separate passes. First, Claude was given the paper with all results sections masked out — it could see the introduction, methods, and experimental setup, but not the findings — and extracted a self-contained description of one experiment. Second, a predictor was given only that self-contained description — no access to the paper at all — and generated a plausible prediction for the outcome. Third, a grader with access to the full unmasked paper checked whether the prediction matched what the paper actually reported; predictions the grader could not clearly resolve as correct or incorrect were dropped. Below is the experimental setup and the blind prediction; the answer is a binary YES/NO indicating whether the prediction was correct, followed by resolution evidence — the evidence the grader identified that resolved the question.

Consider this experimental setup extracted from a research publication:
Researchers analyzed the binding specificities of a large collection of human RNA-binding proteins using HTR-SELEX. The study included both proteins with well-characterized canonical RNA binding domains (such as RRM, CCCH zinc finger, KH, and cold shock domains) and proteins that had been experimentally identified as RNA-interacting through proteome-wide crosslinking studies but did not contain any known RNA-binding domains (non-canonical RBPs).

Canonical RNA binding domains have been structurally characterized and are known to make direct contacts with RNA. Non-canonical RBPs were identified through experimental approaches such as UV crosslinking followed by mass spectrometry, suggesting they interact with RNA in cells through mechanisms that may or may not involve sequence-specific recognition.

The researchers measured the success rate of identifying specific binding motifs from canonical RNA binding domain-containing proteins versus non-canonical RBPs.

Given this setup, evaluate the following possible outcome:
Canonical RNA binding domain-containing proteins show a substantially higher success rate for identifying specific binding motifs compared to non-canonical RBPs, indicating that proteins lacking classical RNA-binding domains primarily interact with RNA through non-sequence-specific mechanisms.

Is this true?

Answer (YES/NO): YES